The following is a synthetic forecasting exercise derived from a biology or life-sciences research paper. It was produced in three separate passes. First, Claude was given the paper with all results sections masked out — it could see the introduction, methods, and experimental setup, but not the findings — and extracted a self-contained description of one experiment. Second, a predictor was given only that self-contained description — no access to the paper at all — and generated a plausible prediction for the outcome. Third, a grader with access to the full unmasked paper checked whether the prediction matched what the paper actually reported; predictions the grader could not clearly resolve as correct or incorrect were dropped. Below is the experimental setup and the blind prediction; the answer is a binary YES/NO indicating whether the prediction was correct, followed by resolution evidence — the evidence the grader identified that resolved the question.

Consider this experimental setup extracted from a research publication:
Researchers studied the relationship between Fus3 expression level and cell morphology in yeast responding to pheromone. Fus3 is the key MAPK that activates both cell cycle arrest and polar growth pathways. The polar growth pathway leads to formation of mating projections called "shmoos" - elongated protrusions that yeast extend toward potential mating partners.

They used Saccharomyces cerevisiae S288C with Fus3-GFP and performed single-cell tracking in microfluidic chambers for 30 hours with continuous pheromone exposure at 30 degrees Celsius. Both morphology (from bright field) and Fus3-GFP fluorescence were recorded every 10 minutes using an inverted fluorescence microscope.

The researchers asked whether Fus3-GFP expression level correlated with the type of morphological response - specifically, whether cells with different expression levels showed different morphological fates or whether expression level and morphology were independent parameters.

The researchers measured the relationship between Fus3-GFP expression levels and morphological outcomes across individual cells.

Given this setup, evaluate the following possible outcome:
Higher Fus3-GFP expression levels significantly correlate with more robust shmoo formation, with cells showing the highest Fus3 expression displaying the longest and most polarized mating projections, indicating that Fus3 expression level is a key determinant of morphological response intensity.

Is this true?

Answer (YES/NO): NO